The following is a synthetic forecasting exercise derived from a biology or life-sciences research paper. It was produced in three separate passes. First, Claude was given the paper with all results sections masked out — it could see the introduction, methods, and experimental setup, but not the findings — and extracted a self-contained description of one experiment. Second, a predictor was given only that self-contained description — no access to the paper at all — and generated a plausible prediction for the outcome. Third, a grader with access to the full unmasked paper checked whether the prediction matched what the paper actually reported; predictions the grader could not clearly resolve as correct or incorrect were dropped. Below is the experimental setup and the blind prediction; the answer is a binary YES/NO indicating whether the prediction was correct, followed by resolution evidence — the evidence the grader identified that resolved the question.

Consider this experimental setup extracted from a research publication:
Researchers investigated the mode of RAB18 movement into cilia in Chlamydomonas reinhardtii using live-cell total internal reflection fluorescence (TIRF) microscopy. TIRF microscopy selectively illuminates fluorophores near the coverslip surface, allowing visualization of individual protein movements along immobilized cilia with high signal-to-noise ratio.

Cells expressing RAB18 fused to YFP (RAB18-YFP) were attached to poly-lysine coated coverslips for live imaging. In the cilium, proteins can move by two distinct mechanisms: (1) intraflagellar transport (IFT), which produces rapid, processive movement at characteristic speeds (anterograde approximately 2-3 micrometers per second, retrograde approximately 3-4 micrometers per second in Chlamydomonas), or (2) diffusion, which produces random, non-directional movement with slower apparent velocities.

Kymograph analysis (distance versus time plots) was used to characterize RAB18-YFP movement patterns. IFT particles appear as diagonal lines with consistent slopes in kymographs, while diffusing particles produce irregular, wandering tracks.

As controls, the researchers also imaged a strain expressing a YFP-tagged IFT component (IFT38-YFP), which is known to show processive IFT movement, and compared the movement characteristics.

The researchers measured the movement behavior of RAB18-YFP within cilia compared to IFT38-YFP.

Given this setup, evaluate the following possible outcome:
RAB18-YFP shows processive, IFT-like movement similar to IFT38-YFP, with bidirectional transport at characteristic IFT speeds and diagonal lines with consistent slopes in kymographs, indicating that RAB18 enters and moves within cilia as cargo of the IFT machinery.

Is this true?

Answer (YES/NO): NO